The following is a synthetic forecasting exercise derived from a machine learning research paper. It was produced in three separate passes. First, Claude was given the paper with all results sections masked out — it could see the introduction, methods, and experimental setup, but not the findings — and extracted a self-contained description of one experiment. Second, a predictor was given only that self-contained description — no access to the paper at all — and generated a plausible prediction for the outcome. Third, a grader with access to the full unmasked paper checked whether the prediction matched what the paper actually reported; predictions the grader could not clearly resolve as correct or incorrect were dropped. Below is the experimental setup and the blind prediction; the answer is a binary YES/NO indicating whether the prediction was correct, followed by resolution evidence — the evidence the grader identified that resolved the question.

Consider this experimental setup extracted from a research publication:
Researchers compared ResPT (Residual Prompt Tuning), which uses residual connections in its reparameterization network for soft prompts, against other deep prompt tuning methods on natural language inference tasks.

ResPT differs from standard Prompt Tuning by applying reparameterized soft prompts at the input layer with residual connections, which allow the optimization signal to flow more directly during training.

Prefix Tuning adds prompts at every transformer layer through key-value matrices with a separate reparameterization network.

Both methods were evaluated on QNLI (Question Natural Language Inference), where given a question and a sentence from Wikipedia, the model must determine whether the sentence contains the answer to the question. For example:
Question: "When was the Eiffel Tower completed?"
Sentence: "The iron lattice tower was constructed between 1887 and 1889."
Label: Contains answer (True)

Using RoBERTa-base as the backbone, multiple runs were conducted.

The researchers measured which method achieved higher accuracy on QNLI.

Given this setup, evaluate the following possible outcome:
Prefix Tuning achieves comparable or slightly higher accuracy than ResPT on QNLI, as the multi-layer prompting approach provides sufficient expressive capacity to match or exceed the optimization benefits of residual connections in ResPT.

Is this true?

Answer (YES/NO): NO